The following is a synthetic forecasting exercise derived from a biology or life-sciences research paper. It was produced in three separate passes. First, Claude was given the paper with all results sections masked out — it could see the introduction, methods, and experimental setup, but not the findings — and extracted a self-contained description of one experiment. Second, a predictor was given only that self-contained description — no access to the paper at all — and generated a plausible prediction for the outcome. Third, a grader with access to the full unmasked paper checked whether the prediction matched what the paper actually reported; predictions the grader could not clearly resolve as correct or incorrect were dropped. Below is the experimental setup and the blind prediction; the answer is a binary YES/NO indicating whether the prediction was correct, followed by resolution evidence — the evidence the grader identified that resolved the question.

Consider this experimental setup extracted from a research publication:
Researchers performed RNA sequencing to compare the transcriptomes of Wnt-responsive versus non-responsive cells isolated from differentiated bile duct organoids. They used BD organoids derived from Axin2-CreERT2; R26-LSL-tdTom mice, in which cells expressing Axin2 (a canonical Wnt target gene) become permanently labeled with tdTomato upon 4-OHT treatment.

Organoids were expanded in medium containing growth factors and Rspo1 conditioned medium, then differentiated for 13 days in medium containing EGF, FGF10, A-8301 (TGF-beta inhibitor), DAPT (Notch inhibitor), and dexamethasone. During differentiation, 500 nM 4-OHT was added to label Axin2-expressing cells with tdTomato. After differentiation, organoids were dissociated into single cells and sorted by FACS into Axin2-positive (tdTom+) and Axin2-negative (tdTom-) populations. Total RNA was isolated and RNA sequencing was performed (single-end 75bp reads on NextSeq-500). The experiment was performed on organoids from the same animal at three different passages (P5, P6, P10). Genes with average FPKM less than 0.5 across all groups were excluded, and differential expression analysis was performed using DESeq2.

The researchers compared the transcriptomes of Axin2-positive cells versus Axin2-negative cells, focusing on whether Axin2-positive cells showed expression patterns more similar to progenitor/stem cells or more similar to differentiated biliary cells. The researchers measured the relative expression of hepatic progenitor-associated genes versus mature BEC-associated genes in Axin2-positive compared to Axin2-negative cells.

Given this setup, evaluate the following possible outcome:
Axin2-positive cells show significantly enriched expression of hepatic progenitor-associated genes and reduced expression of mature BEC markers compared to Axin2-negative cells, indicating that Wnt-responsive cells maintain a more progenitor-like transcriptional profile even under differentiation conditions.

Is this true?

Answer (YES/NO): NO